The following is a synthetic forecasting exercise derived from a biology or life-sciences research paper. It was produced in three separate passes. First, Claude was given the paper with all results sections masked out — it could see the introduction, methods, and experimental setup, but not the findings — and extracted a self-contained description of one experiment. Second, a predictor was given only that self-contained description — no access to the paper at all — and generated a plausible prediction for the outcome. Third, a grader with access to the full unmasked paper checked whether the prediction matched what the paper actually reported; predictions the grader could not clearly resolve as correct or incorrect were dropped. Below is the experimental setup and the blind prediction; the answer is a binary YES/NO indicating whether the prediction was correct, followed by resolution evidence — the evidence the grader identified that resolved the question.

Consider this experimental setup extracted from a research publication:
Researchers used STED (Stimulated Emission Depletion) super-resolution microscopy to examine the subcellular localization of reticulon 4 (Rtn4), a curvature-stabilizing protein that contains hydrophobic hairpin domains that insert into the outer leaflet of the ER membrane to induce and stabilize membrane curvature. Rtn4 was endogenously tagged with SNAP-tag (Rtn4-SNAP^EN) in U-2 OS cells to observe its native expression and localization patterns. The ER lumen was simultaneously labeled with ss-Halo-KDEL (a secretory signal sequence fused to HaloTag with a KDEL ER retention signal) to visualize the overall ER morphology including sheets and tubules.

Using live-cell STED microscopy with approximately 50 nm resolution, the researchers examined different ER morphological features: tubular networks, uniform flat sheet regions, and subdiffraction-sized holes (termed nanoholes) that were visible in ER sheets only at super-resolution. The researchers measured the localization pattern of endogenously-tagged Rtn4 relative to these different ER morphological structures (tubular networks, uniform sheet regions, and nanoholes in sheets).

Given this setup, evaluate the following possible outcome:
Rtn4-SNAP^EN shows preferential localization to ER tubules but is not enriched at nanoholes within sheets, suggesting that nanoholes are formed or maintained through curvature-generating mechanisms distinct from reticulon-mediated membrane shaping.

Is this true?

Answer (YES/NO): NO